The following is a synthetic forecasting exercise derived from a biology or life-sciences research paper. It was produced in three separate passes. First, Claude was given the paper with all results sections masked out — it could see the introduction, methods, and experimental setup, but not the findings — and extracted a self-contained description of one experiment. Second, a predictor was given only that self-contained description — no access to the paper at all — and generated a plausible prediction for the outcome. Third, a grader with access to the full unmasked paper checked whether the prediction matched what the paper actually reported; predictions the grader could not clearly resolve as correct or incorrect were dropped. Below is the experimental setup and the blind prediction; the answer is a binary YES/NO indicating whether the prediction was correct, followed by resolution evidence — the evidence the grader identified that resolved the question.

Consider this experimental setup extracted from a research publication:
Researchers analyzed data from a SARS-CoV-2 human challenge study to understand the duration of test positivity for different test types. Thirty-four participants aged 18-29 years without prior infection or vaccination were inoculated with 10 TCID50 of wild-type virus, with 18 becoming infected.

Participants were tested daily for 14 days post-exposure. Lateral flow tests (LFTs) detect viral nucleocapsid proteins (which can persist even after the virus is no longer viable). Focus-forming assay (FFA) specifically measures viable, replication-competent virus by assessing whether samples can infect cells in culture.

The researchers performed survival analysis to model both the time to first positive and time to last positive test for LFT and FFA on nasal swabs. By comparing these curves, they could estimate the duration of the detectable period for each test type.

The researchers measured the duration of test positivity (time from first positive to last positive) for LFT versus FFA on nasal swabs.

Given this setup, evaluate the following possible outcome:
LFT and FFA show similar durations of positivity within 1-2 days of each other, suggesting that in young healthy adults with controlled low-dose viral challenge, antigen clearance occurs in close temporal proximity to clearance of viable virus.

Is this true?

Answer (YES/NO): YES